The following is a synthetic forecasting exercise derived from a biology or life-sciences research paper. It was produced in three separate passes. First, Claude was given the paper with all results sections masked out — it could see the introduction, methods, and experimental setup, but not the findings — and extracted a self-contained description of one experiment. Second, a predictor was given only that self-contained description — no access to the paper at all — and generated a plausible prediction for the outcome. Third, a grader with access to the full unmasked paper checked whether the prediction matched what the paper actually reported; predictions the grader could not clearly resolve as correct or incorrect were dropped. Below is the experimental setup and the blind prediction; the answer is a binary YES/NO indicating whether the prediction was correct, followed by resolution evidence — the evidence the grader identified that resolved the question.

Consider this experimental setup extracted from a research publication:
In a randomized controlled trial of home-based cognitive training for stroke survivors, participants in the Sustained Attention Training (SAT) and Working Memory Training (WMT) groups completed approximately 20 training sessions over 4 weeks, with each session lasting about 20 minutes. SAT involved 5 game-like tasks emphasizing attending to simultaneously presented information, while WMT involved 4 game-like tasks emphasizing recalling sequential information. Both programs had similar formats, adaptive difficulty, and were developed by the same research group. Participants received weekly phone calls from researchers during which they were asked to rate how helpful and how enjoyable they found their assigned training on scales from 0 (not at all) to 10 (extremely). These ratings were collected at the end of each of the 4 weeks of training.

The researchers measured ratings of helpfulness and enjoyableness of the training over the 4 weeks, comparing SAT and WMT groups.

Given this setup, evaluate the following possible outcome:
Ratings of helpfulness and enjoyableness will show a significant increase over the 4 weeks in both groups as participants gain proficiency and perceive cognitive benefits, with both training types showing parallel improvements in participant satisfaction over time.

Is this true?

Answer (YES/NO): YES